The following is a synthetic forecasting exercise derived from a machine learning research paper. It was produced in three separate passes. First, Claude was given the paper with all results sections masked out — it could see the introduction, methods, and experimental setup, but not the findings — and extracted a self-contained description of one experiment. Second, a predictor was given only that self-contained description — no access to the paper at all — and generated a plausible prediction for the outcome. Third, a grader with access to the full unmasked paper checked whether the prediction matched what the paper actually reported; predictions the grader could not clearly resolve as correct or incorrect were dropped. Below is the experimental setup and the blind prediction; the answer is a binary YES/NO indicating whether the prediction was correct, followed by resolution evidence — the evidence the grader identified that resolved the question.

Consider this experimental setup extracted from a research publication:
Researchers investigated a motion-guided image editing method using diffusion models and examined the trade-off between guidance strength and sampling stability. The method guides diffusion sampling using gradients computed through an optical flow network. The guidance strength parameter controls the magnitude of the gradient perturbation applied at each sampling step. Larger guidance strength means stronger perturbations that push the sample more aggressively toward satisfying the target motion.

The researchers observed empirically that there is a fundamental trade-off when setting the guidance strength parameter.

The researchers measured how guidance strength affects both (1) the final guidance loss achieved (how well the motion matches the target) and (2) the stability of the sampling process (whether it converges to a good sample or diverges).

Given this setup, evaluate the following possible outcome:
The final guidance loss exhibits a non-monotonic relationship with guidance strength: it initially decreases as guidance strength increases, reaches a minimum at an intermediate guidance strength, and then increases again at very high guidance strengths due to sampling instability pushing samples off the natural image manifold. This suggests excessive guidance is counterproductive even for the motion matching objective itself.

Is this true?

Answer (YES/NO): NO